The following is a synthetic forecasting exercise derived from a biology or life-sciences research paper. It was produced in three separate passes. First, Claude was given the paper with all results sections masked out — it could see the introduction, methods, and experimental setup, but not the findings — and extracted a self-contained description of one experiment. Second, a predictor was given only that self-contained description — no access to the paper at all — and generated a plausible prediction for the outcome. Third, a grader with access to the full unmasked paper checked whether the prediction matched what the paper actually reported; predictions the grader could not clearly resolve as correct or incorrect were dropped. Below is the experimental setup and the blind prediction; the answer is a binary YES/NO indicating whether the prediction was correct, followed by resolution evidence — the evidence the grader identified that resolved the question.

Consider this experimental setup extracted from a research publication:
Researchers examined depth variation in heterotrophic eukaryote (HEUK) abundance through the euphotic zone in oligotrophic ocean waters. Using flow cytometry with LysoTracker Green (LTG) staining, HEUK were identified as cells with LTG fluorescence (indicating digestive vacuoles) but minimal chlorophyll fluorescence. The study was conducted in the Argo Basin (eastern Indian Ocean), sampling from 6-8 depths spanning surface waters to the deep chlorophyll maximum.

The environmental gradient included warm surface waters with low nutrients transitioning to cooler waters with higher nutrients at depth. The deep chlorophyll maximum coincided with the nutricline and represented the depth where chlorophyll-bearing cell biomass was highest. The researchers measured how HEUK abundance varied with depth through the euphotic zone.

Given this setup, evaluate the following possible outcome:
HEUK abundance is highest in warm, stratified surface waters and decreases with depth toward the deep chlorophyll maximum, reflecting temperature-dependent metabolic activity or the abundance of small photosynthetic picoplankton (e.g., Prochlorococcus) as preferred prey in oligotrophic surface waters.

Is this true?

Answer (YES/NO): NO